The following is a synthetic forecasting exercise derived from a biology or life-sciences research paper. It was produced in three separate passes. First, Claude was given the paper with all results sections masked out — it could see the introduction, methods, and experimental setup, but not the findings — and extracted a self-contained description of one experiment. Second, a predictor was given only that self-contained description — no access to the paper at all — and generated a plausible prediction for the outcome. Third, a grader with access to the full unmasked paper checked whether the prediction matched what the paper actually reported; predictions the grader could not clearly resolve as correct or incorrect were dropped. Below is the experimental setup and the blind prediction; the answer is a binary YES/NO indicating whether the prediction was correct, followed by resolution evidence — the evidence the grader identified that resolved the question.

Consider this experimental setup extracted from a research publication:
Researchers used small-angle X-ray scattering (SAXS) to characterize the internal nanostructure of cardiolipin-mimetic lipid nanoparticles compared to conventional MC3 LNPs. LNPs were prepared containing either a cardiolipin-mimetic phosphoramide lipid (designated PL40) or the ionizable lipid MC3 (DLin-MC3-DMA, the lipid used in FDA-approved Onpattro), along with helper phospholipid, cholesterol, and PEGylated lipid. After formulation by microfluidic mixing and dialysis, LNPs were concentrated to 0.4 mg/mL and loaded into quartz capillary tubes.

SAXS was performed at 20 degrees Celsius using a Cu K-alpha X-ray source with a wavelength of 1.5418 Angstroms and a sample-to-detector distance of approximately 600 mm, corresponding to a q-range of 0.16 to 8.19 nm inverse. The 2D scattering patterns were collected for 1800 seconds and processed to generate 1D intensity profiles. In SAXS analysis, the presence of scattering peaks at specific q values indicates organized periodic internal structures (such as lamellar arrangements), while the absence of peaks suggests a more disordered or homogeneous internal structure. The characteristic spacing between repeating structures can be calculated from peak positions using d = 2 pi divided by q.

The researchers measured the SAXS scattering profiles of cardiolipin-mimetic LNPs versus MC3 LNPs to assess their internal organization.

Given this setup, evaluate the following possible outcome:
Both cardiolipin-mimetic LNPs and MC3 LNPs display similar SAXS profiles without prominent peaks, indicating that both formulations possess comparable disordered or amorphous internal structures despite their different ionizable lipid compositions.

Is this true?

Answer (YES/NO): NO